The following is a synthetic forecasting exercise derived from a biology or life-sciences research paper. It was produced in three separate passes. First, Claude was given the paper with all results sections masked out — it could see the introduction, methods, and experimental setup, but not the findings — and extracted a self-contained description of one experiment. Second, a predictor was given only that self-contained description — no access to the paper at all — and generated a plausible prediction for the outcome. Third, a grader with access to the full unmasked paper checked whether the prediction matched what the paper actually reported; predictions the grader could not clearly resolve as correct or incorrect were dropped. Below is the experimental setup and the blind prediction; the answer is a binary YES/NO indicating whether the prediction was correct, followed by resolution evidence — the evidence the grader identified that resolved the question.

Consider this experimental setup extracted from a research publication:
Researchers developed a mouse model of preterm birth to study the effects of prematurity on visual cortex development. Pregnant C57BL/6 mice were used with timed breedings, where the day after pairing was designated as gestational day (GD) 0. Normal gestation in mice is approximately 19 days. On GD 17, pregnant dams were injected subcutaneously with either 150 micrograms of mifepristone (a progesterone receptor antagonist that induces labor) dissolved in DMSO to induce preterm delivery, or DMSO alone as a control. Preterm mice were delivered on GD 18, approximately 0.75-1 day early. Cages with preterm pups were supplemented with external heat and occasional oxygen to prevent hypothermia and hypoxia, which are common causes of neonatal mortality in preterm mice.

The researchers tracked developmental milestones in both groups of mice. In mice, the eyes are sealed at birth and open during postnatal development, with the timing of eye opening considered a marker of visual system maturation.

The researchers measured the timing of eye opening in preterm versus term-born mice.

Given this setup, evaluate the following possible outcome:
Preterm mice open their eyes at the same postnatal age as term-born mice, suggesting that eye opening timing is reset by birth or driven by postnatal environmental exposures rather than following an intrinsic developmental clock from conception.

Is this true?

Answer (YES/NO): NO